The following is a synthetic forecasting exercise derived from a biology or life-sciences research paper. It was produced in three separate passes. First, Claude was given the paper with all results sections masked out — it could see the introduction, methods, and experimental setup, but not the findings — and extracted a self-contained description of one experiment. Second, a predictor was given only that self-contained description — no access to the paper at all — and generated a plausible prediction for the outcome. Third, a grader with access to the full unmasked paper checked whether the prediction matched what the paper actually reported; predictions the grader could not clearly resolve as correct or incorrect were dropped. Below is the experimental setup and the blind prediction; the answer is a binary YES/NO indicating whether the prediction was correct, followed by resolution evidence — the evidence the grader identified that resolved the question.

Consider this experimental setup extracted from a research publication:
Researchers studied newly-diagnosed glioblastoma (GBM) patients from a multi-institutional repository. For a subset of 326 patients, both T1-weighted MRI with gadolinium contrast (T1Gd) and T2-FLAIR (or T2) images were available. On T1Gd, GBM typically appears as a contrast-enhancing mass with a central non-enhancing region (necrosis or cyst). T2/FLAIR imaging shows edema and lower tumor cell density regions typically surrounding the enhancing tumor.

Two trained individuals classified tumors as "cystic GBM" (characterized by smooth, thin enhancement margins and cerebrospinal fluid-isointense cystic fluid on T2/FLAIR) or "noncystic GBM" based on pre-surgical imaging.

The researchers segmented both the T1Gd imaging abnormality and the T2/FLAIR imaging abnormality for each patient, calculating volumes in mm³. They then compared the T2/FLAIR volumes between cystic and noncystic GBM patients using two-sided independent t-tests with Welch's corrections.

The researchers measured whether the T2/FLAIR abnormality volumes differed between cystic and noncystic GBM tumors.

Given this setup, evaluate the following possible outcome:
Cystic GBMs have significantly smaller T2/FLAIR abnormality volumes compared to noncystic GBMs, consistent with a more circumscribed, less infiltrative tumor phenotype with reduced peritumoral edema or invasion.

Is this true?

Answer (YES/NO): NO